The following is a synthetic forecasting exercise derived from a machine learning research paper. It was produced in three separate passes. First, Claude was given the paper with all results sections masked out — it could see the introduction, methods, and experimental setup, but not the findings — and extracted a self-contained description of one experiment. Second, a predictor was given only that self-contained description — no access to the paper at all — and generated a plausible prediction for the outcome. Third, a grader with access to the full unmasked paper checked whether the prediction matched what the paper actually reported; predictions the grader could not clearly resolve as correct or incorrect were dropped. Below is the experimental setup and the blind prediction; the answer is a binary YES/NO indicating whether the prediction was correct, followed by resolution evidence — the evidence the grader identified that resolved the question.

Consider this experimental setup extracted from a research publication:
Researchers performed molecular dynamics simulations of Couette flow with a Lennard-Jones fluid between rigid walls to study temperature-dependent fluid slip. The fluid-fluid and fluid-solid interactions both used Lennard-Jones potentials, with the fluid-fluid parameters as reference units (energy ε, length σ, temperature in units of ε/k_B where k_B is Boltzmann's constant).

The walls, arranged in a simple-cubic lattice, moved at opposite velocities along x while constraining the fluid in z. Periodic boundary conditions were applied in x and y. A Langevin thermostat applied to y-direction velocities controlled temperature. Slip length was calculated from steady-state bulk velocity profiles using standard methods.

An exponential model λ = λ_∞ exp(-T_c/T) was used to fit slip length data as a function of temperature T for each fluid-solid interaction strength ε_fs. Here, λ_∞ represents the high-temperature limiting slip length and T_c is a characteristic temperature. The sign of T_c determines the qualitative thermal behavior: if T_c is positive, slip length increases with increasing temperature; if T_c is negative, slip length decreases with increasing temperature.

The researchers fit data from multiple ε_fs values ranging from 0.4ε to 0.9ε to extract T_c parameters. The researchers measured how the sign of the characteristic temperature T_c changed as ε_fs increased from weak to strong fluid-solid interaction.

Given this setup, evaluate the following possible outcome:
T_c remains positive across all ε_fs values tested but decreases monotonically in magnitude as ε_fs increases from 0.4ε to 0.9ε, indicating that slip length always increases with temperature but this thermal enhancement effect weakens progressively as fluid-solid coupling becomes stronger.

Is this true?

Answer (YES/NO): NO